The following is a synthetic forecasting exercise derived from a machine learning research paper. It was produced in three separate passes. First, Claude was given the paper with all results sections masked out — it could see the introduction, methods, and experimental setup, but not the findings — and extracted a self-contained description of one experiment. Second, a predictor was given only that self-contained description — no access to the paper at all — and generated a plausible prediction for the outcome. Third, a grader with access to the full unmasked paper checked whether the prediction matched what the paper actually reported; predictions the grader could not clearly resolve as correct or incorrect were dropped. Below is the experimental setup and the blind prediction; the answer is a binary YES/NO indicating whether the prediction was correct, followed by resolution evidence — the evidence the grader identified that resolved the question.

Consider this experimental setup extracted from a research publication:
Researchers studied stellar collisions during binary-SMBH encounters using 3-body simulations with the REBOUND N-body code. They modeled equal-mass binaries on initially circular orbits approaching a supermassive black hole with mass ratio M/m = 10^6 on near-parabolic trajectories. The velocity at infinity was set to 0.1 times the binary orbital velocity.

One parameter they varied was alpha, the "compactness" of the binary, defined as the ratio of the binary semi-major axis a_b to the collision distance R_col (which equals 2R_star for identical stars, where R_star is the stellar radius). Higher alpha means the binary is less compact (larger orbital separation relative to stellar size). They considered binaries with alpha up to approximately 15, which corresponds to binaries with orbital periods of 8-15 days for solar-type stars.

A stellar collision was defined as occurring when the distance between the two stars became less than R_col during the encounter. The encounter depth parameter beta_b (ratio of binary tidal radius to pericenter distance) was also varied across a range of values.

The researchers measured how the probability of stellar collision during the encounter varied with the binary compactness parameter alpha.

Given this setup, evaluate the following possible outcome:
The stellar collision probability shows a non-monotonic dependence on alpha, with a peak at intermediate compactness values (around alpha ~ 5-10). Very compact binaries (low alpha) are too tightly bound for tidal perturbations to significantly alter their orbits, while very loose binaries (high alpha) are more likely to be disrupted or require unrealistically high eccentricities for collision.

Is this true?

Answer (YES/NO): NO